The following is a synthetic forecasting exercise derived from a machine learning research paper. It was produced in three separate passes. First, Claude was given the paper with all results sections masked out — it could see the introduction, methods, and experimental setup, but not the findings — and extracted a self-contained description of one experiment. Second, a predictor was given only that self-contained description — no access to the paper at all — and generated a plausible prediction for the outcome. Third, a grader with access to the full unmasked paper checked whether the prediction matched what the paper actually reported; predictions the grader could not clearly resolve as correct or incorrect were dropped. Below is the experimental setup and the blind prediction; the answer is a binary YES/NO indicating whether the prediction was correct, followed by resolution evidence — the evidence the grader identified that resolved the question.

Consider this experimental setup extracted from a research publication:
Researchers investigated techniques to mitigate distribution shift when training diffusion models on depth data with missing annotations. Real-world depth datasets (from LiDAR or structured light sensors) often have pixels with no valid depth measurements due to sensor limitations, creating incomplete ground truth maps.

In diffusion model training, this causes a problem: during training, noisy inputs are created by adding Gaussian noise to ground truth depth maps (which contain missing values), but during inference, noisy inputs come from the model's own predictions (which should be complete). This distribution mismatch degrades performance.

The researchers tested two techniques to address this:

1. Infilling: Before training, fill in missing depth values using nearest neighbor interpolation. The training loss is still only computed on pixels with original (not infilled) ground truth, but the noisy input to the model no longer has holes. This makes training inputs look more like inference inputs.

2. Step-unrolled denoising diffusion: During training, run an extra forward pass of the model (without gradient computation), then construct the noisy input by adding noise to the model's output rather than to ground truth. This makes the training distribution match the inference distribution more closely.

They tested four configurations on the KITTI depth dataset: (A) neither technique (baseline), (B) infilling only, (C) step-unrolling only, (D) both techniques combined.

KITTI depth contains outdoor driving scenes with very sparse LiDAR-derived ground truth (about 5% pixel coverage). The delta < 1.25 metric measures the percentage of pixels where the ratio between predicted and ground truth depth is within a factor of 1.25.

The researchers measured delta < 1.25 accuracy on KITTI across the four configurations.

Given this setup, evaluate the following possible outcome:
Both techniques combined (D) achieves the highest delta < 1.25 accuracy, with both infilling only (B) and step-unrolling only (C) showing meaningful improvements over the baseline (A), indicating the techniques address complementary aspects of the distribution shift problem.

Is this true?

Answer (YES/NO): NO